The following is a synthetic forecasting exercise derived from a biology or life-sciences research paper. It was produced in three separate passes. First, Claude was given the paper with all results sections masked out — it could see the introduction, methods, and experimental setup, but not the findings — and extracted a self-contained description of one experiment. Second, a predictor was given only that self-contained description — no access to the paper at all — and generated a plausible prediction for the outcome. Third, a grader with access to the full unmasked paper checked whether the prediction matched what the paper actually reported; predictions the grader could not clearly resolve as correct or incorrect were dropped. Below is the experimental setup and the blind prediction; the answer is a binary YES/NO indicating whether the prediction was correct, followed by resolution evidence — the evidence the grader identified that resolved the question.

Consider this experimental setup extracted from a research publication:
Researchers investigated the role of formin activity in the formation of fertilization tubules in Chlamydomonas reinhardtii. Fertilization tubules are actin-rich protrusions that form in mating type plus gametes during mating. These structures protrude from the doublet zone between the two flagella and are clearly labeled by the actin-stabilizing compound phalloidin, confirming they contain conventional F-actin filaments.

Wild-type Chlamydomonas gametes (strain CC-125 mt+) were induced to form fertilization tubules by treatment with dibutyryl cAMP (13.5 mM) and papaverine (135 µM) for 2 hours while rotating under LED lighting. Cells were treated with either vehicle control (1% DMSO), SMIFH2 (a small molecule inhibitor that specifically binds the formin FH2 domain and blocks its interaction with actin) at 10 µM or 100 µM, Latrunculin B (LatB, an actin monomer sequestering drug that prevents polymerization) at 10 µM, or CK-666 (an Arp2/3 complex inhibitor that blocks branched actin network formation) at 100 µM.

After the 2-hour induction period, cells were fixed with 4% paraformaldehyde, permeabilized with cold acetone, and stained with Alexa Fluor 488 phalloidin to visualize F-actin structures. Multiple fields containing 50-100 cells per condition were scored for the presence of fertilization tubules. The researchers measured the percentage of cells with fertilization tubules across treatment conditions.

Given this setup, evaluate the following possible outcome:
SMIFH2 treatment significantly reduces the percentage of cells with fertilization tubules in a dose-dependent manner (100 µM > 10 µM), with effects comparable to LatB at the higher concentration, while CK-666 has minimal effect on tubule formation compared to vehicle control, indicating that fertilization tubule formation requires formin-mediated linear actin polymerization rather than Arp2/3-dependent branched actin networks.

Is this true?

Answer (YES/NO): YES